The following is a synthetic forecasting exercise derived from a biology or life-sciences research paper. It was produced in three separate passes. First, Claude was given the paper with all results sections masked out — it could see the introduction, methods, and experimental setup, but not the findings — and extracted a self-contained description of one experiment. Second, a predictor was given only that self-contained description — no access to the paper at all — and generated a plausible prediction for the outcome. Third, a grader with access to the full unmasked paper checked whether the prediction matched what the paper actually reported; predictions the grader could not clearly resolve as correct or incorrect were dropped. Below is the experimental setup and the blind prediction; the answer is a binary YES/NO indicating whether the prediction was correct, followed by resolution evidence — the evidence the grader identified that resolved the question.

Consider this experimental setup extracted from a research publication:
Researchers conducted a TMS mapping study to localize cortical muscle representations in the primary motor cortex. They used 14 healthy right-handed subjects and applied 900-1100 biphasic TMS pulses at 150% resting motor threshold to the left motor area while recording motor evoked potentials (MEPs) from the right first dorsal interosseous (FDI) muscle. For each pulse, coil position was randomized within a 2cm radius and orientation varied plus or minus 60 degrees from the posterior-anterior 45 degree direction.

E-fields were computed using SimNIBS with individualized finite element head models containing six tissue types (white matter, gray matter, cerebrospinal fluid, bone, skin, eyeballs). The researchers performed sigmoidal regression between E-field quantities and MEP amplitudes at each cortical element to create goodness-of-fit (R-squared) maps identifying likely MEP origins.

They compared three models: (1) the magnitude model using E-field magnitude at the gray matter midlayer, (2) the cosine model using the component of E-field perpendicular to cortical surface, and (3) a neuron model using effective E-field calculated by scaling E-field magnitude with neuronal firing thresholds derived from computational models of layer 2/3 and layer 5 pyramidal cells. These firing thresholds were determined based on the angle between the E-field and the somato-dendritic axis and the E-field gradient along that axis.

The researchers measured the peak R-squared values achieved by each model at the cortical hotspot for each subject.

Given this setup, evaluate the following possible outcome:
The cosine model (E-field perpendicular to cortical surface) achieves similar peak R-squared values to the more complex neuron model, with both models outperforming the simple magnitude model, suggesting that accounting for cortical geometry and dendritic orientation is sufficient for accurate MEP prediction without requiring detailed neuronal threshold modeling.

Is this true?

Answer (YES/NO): NO